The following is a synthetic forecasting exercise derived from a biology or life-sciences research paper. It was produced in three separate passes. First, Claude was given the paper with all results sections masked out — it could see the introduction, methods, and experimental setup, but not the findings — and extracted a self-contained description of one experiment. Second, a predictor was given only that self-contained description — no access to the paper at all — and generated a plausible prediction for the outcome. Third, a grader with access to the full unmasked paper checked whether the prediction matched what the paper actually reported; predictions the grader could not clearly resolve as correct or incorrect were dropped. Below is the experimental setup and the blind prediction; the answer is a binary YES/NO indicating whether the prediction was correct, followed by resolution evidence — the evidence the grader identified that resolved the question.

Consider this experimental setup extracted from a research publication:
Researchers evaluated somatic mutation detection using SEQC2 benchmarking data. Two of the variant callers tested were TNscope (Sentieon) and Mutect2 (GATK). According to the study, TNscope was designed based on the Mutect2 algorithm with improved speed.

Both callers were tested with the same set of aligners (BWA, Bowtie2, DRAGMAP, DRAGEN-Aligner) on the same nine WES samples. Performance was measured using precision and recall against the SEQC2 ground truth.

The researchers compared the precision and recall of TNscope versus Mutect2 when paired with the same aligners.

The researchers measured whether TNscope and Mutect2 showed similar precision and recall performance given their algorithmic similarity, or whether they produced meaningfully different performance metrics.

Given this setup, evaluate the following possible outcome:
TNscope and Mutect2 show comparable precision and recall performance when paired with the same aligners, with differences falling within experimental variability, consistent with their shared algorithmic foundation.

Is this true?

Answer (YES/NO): NO